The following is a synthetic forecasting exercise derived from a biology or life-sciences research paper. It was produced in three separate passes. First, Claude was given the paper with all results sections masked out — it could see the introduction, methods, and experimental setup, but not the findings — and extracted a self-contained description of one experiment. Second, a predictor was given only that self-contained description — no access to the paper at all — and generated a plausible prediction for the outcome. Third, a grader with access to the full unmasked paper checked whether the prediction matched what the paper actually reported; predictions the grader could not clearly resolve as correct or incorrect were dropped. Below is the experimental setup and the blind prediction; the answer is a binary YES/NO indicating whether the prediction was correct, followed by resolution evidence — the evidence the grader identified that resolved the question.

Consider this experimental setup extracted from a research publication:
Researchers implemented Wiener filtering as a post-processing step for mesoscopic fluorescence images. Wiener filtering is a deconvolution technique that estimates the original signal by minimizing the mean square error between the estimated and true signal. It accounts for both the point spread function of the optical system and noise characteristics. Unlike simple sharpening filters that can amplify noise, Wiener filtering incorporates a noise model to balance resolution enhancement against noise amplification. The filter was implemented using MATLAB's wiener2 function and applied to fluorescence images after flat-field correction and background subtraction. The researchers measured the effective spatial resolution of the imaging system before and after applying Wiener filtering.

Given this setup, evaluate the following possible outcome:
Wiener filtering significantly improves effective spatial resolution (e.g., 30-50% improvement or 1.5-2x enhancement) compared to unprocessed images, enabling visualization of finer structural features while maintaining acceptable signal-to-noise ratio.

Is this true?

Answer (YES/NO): NO